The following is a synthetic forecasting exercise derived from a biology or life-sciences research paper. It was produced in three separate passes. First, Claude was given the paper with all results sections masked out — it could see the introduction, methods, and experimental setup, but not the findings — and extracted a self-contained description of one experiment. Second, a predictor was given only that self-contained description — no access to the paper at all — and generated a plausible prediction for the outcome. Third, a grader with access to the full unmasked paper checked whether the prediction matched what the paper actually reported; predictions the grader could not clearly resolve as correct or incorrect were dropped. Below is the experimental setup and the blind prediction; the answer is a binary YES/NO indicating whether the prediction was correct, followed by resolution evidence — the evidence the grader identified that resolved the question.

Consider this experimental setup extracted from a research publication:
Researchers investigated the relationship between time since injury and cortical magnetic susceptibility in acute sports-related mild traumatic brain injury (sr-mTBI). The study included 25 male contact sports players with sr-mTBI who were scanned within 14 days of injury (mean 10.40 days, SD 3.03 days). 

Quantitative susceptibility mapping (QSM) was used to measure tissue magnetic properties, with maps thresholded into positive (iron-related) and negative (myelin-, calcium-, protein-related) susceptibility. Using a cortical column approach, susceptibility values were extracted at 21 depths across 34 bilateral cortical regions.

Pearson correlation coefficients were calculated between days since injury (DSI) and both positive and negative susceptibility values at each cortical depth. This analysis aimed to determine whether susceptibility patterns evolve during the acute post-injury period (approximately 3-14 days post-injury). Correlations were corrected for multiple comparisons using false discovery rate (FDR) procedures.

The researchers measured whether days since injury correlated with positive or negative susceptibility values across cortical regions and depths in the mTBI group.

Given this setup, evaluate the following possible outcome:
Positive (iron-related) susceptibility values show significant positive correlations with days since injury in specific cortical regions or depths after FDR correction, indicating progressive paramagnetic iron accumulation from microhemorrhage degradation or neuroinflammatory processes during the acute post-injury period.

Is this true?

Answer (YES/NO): NO